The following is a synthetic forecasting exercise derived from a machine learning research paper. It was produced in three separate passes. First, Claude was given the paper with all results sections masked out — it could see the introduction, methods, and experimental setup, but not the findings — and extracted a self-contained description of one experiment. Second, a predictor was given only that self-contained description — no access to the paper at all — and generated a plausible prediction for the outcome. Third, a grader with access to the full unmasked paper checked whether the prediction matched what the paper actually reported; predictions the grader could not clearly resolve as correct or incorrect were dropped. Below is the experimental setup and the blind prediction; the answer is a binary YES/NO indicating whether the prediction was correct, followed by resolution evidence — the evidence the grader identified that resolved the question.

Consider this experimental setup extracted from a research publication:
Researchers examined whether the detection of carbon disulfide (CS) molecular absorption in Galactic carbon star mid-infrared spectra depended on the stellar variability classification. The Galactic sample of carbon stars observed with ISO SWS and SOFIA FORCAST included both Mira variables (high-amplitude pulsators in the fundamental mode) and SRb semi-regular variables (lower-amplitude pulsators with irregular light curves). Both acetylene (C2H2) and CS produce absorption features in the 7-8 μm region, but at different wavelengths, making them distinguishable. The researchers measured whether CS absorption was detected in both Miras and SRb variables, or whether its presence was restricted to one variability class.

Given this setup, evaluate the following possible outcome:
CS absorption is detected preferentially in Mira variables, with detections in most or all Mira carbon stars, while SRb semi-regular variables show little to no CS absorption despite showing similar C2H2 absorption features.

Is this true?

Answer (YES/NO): NO